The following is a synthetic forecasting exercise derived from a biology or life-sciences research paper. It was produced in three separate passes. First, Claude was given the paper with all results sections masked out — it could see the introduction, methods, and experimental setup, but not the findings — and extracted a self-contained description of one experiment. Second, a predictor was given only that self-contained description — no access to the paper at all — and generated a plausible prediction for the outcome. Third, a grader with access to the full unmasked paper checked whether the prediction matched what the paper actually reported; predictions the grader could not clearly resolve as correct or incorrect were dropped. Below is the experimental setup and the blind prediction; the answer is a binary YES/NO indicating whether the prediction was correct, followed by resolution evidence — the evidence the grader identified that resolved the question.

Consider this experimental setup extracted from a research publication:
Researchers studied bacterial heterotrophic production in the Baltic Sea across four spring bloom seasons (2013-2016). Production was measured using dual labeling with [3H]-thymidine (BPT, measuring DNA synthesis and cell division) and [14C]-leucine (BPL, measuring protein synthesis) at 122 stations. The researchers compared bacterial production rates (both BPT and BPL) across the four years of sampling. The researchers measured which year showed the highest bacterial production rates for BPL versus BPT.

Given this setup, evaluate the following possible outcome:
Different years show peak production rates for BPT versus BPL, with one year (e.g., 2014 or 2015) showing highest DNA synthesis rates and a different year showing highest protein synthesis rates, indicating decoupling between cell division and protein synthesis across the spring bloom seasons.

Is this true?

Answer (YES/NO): YES